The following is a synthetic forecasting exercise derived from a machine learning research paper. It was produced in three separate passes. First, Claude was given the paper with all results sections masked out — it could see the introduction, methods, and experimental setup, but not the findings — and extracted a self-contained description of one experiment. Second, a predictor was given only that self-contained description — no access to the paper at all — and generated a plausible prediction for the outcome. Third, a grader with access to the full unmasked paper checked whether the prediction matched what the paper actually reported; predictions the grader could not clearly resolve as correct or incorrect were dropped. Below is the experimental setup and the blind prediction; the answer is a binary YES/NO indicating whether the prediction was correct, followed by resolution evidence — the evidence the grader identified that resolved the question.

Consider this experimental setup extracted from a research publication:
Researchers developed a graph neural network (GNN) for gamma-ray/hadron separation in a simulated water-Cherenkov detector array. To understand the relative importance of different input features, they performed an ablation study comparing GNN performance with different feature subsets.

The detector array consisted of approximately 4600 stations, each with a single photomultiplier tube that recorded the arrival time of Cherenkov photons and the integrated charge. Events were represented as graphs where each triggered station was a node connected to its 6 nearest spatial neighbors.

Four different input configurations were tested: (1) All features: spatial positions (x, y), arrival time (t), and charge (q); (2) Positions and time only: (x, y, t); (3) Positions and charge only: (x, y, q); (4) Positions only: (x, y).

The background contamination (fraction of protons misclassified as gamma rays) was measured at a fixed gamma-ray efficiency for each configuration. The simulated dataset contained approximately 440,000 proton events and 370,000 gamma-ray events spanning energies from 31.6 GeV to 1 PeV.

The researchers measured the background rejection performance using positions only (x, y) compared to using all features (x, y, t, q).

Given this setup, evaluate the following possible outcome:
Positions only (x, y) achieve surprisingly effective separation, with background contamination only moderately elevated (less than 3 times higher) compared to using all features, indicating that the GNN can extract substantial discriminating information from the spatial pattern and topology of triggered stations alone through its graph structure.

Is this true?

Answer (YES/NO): NO